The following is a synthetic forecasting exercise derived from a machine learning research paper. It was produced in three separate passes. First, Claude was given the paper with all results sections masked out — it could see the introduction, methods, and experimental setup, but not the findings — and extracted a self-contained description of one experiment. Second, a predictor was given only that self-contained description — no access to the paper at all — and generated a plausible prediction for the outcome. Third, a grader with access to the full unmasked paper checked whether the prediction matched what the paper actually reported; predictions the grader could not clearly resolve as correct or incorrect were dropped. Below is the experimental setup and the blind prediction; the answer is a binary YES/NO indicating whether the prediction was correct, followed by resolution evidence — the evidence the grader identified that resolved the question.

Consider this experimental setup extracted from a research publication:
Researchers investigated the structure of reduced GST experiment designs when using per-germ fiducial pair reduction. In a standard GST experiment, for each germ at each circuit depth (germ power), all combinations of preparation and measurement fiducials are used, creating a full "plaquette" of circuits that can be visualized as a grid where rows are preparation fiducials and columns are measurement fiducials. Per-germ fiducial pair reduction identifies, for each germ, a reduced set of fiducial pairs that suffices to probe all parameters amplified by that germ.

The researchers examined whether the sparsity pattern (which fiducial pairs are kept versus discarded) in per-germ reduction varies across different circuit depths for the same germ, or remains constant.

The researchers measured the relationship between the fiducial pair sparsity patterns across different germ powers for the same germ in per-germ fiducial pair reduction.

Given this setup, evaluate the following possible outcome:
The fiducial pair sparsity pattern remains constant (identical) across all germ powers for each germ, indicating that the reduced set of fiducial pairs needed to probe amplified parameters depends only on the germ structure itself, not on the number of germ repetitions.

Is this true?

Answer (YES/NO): YES